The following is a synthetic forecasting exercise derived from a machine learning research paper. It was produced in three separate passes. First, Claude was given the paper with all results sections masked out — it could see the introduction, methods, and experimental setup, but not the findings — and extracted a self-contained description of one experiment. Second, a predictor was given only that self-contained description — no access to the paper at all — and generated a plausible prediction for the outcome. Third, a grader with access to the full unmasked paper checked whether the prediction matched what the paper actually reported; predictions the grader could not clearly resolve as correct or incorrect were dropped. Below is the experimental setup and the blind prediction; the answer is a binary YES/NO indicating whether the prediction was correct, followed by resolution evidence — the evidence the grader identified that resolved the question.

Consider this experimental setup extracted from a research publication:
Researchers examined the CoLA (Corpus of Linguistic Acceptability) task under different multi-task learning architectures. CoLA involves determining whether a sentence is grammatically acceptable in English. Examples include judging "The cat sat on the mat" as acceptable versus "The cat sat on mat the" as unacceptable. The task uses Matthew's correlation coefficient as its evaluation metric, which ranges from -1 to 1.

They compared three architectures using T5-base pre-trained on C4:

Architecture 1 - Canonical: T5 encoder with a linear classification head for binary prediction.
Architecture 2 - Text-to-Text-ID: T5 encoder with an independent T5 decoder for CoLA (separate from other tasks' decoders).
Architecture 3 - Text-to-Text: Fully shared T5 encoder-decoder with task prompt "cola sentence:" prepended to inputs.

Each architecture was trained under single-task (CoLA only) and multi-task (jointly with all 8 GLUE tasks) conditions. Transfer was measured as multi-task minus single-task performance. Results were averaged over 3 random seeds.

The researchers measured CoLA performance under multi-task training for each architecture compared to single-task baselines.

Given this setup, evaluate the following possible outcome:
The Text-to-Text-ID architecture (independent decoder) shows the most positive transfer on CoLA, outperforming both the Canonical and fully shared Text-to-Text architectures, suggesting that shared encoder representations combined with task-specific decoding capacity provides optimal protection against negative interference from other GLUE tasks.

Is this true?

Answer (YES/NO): NO